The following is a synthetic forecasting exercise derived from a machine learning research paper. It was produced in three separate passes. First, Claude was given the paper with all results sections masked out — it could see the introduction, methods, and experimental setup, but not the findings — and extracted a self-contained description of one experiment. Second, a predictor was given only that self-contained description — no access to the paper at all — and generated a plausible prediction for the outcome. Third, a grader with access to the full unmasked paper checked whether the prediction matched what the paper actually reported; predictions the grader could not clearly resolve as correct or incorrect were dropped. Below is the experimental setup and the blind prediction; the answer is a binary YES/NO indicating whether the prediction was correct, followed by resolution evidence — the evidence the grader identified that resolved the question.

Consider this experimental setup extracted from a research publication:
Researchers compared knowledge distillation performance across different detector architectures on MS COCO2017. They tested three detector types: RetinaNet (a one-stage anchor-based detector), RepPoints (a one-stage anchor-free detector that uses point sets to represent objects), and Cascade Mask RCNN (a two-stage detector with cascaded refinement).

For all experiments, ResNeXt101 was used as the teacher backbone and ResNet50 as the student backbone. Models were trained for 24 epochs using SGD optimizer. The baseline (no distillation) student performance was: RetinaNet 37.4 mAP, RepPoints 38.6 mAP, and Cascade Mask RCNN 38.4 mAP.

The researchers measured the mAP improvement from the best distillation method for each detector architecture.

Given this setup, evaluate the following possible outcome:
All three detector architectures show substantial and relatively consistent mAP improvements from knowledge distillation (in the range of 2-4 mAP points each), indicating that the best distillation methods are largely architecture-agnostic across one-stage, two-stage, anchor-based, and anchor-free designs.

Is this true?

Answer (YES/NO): NO